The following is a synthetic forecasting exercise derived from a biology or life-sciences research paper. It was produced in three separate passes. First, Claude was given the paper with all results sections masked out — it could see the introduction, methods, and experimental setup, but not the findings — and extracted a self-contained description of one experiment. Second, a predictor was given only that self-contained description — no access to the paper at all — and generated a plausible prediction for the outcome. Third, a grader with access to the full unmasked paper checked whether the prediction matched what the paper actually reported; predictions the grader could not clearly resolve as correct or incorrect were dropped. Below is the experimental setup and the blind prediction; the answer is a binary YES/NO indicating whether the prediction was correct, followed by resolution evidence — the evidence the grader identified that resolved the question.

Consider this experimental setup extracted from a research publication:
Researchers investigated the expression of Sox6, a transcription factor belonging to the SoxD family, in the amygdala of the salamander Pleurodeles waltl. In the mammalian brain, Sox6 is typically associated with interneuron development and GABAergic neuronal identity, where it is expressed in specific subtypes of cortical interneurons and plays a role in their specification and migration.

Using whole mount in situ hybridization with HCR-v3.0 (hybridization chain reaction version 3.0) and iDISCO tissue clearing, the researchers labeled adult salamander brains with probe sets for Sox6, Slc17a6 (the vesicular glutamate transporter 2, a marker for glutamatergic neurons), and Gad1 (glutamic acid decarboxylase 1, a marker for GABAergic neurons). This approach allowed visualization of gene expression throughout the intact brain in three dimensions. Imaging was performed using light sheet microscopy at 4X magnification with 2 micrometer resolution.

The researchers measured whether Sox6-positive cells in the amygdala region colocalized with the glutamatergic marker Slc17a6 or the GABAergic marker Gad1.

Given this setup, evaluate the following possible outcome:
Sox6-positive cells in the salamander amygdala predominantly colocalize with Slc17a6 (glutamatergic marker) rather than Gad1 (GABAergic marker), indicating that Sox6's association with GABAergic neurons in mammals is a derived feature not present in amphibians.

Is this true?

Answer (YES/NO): NO